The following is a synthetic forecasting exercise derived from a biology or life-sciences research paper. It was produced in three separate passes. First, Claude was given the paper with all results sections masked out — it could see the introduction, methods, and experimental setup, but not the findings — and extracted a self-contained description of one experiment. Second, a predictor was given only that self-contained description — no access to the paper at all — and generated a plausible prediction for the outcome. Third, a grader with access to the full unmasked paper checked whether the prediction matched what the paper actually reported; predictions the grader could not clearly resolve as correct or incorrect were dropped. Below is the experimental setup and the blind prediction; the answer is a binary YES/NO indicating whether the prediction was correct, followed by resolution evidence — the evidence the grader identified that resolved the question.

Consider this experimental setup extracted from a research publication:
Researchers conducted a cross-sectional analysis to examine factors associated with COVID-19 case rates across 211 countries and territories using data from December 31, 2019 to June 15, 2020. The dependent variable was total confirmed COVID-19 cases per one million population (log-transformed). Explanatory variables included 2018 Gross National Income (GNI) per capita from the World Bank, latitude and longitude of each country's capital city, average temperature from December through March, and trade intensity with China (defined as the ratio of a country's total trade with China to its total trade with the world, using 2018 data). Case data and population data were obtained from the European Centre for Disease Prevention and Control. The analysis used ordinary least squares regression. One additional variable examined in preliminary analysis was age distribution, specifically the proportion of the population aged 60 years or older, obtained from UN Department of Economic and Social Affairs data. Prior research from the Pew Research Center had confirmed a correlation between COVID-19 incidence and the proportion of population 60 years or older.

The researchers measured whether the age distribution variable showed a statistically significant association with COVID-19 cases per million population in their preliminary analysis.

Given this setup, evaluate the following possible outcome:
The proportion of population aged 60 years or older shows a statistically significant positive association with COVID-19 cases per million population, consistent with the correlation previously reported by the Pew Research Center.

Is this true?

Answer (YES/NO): NO